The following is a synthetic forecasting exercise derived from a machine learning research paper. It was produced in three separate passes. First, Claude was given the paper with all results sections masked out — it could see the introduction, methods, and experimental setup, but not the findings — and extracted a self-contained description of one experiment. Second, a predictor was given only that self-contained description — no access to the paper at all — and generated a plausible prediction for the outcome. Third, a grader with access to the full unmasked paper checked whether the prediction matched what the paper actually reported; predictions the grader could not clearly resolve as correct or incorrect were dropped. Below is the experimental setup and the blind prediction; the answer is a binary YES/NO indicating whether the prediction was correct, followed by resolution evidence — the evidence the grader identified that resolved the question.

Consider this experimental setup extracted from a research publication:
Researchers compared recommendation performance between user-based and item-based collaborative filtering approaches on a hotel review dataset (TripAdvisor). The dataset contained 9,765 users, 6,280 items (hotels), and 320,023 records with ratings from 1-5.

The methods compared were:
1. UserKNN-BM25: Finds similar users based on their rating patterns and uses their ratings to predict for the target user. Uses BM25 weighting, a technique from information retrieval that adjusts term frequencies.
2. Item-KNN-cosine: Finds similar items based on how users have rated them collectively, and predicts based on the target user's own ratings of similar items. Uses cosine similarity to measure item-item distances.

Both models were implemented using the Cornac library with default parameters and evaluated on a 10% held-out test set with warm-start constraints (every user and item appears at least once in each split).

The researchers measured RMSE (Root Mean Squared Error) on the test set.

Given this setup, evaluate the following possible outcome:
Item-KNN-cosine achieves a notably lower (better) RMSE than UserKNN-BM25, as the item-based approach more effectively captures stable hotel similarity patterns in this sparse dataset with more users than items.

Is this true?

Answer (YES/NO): NO